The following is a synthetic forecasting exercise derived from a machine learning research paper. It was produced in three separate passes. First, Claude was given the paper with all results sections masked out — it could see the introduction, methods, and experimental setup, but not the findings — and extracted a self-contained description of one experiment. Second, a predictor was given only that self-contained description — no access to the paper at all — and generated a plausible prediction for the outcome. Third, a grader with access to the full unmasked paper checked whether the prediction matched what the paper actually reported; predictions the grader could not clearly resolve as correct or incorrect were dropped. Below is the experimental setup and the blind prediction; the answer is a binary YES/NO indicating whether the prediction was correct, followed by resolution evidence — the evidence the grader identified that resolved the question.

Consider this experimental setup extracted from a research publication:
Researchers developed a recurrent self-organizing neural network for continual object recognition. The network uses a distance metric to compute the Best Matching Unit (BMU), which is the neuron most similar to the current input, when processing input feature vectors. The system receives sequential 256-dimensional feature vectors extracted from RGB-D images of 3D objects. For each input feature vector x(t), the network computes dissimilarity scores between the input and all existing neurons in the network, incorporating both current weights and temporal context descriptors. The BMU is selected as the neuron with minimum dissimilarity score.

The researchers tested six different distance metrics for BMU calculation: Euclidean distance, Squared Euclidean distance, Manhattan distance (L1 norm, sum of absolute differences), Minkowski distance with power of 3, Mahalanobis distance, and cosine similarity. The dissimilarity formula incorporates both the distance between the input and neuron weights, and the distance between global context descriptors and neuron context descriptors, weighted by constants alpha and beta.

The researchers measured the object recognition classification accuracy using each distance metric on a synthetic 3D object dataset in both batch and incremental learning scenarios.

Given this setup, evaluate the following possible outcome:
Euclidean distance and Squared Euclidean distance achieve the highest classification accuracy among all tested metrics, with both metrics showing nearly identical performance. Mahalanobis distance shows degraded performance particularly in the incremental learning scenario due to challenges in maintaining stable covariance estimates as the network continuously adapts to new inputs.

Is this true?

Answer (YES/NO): NO